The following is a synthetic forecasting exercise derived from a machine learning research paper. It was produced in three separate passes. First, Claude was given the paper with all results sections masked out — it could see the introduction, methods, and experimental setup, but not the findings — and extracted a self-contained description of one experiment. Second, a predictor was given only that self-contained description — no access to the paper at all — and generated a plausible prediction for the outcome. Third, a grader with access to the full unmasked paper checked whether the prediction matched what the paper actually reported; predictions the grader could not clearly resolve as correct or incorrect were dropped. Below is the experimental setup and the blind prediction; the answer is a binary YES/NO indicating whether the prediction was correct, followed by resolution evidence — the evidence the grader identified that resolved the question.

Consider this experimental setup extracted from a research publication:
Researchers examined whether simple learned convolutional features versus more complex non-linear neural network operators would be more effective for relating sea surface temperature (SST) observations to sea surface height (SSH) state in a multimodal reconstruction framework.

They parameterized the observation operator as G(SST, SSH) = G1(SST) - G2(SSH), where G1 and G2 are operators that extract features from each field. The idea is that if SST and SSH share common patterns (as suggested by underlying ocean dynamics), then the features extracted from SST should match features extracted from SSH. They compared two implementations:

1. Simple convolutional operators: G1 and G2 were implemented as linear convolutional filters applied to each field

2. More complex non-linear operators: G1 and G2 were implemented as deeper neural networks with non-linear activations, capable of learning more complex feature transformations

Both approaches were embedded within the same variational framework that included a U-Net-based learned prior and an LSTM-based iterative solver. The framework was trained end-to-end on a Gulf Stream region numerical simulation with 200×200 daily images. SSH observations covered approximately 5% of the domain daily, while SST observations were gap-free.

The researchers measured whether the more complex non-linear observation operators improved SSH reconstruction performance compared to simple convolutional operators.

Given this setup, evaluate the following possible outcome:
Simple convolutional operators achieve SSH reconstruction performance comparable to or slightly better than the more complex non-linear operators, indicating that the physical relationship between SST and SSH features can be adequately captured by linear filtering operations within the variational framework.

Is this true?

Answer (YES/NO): YES